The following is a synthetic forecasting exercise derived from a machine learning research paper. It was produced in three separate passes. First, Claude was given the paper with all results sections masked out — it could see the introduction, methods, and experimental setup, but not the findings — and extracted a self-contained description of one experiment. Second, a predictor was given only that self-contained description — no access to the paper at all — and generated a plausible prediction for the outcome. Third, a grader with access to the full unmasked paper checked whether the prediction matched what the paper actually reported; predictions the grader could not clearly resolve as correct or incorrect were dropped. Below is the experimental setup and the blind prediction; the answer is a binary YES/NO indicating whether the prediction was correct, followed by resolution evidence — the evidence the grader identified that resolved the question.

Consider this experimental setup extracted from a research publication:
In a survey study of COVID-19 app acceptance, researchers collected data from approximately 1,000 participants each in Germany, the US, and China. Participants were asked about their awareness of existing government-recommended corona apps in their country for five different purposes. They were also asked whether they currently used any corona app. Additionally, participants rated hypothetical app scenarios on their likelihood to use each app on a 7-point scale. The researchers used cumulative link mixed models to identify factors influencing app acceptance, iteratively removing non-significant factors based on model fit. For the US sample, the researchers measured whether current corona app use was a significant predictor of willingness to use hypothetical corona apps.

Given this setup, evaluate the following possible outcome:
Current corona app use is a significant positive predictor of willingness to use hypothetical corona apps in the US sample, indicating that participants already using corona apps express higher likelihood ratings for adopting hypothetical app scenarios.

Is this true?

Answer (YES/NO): YES